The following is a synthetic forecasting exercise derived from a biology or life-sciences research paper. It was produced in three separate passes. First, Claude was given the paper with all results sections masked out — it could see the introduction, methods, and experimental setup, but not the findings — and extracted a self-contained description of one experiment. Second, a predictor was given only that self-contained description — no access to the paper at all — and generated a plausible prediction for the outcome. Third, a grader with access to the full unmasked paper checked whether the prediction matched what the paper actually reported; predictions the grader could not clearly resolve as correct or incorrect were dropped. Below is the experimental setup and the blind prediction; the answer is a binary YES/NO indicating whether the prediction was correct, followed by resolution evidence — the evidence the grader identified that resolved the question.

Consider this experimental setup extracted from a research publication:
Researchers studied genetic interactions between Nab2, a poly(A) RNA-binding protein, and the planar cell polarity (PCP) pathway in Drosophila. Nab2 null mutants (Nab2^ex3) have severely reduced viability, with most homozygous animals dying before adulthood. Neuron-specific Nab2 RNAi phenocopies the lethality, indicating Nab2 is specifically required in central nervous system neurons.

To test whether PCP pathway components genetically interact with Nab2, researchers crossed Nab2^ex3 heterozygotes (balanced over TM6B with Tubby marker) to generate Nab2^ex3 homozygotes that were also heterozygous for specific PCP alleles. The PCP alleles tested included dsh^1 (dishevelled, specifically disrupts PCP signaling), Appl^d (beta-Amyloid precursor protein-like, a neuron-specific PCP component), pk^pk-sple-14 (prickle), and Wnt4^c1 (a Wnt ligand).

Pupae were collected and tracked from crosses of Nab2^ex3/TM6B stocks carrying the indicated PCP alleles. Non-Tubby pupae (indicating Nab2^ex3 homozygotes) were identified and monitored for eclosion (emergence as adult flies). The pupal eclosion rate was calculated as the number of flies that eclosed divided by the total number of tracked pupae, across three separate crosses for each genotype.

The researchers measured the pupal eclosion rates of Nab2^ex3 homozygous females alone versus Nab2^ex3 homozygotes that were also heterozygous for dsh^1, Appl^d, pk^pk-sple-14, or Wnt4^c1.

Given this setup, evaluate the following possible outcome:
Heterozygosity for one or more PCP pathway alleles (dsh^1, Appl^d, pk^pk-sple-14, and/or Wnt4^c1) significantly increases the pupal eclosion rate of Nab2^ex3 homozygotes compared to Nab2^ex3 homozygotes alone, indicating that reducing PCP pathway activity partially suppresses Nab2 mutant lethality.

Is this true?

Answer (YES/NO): YES